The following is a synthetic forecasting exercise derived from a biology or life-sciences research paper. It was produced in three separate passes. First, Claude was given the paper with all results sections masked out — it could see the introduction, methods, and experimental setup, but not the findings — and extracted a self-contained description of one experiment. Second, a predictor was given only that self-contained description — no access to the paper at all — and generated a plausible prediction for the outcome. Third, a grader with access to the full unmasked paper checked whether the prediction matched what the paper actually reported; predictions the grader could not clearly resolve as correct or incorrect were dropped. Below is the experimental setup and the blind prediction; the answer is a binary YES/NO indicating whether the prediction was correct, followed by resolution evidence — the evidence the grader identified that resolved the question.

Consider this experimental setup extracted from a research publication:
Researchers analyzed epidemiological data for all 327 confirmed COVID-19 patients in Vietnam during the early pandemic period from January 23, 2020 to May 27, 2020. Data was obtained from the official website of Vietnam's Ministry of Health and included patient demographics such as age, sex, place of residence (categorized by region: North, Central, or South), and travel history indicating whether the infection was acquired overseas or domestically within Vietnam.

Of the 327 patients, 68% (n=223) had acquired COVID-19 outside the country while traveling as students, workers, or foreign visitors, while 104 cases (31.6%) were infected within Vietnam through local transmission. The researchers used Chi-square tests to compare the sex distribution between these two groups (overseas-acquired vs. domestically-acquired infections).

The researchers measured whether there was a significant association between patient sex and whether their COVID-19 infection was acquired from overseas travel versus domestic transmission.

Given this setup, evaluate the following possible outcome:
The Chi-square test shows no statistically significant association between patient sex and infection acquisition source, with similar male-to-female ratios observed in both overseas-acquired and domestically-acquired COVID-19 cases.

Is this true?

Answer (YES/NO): NO